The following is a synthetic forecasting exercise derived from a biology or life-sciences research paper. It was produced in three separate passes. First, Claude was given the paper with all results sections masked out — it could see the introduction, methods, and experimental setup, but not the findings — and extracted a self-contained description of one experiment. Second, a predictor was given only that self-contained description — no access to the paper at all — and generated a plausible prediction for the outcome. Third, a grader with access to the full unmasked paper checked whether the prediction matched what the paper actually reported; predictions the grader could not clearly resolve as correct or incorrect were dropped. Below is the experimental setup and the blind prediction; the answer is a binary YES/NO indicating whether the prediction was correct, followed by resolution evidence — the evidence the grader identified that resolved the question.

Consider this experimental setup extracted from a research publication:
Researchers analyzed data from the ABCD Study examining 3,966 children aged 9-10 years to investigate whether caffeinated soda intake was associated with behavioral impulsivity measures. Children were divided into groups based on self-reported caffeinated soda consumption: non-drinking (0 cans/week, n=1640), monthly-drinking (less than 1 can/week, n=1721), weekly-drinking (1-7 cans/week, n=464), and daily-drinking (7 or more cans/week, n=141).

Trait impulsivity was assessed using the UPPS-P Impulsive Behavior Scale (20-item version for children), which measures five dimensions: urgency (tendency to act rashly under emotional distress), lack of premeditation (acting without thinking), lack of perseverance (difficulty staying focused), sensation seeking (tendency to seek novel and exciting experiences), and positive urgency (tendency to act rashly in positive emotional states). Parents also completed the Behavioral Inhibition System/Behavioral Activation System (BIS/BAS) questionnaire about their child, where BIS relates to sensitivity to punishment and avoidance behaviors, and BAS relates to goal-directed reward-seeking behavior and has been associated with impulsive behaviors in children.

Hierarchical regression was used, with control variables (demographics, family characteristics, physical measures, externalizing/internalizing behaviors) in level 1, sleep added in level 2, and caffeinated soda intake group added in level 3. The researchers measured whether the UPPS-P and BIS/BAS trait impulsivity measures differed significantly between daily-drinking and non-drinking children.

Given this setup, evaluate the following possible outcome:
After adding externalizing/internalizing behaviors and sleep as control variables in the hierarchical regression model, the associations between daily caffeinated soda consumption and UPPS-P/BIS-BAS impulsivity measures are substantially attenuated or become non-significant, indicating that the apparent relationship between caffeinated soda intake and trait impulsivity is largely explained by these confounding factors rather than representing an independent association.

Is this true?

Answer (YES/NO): NO